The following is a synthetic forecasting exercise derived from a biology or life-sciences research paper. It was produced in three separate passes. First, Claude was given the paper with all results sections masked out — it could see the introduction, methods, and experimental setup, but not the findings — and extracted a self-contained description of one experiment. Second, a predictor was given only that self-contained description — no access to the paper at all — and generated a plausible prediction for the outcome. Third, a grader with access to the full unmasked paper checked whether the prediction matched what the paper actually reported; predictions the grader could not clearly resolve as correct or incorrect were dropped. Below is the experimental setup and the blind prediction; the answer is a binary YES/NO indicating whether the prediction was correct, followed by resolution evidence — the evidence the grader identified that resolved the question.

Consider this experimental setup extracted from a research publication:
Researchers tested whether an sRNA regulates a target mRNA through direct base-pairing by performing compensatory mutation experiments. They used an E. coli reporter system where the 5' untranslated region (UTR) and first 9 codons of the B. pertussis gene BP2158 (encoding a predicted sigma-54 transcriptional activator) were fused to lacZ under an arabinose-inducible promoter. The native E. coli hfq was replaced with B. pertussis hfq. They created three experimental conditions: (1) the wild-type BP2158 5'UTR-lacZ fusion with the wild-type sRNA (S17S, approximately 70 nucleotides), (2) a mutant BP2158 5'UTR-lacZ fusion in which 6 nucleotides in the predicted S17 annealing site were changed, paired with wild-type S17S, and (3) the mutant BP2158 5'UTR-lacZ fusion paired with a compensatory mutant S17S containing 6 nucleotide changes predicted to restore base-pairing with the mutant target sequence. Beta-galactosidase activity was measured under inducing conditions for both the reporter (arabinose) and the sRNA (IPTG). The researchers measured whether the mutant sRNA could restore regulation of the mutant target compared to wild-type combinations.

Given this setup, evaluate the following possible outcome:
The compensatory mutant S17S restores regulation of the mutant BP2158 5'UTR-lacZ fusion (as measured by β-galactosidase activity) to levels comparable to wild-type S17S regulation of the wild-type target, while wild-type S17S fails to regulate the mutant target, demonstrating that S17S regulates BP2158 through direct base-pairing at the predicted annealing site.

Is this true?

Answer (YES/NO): YES